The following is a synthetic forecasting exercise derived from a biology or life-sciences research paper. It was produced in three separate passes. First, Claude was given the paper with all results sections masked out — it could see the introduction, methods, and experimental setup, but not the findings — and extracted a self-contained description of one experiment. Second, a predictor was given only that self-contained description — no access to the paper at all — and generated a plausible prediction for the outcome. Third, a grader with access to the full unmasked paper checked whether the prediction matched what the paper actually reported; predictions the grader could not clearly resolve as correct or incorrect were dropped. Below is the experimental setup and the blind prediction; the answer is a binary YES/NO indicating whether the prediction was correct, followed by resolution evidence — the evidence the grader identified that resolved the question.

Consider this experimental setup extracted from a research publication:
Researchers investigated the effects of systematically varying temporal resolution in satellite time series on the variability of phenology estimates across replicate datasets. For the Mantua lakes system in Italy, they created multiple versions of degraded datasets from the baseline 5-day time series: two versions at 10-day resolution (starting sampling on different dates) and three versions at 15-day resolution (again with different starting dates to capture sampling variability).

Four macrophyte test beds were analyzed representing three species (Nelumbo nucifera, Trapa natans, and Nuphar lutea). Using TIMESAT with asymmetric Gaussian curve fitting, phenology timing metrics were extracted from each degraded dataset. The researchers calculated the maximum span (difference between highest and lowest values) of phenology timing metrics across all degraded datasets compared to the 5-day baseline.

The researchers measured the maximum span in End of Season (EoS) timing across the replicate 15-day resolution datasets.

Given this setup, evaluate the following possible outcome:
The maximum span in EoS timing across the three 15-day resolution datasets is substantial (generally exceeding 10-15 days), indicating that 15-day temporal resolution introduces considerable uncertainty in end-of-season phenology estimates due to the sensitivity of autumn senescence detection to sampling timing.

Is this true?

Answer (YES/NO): NO